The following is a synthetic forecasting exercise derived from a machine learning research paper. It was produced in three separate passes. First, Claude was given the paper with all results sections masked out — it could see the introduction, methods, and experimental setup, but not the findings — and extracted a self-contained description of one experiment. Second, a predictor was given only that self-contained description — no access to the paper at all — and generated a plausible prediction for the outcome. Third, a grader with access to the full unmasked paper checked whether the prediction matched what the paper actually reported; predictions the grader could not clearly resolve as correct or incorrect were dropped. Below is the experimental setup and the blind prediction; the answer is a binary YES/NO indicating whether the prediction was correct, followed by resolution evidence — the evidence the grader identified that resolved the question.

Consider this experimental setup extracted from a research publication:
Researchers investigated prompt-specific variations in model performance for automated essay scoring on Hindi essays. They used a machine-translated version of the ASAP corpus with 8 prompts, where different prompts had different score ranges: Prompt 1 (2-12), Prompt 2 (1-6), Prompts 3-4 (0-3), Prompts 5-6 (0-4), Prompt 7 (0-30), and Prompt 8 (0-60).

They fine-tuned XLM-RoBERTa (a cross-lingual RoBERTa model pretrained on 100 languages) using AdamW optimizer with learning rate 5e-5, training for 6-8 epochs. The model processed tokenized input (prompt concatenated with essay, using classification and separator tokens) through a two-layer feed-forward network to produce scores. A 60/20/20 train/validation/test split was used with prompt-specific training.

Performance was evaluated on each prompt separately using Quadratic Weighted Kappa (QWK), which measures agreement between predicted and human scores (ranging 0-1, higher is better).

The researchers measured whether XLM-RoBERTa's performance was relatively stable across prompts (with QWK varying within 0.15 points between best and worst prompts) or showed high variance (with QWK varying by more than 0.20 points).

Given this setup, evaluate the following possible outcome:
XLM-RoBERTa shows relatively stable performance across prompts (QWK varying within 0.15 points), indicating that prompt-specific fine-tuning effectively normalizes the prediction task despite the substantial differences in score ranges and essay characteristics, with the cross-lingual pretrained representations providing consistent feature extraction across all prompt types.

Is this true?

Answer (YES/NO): NO